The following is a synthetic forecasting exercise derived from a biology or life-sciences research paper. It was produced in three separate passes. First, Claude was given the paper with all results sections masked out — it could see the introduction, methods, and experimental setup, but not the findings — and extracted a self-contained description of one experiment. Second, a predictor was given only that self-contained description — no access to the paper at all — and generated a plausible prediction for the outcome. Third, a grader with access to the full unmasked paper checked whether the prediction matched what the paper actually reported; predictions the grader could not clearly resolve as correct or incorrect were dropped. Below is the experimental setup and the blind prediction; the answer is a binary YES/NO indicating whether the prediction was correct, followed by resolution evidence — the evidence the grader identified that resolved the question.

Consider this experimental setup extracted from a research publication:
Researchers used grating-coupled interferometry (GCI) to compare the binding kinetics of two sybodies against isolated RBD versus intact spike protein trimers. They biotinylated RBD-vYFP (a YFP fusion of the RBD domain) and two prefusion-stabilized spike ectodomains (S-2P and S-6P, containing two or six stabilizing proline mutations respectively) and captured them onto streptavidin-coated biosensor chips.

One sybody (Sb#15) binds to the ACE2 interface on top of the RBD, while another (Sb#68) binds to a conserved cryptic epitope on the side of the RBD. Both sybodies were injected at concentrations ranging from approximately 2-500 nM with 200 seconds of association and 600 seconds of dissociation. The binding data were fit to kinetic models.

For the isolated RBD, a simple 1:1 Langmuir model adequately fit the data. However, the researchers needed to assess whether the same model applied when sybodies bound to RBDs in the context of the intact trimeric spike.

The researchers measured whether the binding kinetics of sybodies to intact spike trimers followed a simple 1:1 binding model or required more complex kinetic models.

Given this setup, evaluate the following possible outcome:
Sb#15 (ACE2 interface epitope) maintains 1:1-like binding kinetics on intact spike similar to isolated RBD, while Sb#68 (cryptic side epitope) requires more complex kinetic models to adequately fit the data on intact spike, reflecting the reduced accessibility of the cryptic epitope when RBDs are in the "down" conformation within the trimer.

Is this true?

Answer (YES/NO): NO